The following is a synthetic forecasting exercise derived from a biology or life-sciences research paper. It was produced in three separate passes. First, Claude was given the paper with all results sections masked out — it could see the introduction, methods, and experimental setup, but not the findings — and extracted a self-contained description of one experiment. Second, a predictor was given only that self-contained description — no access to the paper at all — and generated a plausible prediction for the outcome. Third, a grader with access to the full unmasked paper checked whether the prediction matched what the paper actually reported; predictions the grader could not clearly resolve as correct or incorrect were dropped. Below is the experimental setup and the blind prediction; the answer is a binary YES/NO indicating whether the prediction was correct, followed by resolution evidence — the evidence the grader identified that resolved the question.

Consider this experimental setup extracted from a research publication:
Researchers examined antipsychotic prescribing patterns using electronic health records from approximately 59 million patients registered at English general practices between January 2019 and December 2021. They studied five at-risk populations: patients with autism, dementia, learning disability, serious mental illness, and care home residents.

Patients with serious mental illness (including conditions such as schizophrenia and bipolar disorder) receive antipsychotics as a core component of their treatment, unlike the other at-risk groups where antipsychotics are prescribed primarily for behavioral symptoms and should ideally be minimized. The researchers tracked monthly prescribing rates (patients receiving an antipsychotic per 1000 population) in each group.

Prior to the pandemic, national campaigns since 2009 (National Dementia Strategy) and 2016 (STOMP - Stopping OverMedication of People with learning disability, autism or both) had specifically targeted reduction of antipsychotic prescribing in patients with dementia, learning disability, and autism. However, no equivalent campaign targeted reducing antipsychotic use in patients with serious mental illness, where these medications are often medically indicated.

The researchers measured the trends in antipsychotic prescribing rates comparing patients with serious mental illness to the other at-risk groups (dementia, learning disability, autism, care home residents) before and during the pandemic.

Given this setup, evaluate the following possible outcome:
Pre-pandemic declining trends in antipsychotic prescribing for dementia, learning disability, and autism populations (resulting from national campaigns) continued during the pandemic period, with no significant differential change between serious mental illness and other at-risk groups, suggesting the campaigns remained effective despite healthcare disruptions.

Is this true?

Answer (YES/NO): NO